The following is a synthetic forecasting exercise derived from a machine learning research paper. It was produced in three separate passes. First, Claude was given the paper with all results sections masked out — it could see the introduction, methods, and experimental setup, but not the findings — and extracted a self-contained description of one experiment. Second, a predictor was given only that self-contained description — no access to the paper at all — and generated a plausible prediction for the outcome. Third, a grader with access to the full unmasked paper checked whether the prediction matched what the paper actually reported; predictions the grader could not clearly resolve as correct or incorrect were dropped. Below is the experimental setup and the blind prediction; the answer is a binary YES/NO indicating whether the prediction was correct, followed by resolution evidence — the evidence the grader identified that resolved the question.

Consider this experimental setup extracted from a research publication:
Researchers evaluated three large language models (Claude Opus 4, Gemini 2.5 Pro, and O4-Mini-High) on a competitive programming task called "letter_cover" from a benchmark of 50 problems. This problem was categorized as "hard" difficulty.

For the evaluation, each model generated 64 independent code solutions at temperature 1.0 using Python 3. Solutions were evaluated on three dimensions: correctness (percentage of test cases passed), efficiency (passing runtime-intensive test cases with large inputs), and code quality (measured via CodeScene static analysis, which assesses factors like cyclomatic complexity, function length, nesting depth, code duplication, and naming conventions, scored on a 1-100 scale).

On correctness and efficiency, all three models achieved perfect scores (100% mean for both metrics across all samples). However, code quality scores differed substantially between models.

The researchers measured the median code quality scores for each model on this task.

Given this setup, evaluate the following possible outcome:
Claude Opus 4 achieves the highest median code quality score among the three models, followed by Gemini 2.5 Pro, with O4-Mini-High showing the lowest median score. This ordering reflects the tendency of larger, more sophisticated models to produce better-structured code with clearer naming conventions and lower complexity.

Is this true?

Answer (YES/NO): YES